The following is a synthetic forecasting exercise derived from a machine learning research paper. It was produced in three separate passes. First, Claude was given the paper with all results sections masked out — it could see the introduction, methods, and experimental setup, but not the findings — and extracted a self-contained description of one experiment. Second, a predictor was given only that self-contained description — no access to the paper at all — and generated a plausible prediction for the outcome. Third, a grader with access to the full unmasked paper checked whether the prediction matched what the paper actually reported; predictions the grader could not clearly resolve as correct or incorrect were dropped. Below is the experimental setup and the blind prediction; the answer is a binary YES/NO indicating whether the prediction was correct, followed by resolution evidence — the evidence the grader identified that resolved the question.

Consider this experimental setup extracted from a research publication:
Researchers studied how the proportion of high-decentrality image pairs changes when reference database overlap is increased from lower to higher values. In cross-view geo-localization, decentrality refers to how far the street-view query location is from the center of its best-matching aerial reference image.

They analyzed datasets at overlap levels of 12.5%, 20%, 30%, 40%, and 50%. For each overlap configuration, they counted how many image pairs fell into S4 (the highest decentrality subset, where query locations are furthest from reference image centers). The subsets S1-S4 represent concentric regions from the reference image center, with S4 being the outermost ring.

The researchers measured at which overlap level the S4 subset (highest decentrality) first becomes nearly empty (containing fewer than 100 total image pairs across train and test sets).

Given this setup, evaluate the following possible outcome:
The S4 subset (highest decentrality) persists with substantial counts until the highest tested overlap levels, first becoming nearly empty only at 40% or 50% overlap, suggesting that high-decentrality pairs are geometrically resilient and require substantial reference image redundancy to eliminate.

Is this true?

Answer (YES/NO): NO